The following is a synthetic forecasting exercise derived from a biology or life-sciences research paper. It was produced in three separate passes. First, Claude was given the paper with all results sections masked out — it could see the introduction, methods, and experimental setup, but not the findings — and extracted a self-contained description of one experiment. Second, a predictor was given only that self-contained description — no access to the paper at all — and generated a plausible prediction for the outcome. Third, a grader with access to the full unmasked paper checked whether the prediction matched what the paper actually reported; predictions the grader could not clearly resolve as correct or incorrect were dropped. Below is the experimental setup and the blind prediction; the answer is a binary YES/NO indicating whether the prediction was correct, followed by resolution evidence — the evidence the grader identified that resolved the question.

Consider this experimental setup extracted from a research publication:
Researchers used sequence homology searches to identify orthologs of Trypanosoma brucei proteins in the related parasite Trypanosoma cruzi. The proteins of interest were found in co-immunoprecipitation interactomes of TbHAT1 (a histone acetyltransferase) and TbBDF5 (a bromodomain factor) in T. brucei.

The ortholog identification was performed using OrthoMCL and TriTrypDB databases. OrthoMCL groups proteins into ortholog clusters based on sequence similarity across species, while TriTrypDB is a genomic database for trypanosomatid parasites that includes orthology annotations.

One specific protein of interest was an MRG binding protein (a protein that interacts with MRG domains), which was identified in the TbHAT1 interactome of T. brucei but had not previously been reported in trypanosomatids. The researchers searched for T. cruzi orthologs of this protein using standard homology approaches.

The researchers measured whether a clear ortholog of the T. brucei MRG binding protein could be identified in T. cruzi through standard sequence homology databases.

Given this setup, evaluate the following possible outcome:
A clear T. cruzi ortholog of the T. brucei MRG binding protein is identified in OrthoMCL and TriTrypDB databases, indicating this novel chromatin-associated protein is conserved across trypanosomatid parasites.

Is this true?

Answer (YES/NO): YES